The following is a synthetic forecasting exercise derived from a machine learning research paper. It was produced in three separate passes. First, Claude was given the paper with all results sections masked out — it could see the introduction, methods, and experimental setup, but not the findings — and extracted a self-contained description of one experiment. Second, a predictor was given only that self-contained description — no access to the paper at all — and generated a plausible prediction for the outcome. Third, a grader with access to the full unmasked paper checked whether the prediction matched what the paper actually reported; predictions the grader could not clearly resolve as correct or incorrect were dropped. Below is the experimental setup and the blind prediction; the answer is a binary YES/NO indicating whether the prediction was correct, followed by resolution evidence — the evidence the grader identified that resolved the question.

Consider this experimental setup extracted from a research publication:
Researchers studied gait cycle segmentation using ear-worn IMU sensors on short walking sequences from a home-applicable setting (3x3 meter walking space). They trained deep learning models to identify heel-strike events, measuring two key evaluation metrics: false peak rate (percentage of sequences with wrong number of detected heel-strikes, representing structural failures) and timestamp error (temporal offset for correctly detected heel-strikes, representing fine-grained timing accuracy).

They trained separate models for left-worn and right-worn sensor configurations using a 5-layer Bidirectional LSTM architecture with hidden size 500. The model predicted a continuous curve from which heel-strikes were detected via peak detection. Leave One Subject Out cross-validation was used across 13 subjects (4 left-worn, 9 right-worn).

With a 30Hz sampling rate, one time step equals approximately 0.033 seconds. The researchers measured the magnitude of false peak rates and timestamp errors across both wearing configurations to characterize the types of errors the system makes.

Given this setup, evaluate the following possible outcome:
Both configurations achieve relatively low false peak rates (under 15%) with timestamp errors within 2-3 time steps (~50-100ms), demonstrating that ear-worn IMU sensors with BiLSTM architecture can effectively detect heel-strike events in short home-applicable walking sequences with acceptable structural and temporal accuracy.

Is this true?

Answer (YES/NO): YES